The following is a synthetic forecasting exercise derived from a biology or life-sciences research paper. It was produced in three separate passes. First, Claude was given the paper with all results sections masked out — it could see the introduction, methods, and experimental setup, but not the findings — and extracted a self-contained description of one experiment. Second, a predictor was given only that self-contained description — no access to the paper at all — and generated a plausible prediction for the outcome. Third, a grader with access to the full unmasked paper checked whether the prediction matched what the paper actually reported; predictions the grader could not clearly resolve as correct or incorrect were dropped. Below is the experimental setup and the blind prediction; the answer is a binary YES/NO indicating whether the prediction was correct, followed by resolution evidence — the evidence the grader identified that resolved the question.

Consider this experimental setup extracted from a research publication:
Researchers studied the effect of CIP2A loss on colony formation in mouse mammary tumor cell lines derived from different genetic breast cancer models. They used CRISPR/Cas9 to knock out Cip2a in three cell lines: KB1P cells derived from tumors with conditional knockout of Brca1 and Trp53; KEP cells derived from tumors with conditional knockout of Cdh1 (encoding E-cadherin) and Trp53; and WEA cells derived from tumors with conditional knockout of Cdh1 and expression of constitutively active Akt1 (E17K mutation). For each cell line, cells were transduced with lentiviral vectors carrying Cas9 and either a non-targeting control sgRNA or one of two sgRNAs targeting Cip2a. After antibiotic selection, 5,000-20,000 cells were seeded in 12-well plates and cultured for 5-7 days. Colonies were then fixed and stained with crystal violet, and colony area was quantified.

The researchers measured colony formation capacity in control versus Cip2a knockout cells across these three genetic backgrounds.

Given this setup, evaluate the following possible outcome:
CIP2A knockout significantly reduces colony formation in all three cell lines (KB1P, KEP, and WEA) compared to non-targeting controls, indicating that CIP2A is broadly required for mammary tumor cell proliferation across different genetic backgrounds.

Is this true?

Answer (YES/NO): NO